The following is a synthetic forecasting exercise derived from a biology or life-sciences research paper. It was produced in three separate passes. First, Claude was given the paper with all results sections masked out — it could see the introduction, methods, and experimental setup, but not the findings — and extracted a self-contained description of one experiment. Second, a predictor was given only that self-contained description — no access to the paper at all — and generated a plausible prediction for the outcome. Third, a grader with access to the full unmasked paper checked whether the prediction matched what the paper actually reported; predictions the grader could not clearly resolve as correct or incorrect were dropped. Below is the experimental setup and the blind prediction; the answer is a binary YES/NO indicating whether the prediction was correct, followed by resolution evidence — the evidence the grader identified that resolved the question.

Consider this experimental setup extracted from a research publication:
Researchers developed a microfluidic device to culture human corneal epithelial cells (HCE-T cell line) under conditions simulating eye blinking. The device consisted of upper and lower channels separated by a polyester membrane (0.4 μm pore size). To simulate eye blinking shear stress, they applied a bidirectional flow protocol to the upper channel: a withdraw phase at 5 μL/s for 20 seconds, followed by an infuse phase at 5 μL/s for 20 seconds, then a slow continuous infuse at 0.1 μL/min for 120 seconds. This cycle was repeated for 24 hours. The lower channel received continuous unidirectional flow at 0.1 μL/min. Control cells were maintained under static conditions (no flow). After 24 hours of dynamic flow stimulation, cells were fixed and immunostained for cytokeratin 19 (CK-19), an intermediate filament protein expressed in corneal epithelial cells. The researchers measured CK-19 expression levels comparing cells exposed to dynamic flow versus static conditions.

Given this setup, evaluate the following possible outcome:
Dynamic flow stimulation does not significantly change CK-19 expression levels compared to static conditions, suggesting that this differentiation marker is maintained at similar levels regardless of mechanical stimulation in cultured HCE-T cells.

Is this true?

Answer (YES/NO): NO